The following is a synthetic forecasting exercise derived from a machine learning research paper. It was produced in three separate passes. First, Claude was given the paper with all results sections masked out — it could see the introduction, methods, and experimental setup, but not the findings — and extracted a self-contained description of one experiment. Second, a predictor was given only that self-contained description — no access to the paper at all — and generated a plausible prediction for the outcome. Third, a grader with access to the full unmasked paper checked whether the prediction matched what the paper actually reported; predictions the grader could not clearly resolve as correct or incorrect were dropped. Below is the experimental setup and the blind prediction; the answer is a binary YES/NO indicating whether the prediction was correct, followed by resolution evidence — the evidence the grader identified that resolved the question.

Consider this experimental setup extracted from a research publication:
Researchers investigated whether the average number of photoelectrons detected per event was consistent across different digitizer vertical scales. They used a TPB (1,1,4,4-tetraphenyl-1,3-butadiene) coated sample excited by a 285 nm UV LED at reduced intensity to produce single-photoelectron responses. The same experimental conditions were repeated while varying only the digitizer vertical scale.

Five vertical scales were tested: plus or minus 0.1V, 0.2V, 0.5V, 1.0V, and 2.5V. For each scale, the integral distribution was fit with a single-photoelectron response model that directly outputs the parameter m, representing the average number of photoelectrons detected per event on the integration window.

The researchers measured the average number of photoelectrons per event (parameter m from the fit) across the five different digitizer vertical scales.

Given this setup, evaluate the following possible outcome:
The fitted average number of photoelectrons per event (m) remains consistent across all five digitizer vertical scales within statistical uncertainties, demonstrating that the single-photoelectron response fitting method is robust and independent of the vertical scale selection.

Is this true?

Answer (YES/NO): YES